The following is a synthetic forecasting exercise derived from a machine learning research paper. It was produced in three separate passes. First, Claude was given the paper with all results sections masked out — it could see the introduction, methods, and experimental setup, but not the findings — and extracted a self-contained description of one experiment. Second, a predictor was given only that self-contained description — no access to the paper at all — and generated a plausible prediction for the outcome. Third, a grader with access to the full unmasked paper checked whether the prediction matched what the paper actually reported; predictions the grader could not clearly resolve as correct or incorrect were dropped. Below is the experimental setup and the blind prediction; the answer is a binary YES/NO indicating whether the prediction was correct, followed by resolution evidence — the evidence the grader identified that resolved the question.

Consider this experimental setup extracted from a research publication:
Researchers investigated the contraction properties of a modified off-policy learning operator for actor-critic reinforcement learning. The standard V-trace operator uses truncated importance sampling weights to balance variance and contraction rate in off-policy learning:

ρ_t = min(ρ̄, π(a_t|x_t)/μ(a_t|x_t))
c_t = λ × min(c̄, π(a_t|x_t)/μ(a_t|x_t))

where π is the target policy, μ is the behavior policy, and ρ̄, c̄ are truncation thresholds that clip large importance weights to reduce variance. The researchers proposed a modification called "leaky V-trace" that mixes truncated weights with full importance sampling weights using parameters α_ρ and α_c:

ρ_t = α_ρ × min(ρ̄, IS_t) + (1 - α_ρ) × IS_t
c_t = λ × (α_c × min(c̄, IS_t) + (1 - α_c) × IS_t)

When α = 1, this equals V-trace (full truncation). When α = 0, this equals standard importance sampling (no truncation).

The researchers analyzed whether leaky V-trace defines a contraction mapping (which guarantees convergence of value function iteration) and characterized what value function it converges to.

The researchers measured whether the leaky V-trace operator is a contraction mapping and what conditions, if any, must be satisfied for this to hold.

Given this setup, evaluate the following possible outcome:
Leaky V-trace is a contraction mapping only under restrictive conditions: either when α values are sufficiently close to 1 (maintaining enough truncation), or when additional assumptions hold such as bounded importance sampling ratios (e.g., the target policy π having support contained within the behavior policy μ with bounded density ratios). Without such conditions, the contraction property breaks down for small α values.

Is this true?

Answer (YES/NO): NO